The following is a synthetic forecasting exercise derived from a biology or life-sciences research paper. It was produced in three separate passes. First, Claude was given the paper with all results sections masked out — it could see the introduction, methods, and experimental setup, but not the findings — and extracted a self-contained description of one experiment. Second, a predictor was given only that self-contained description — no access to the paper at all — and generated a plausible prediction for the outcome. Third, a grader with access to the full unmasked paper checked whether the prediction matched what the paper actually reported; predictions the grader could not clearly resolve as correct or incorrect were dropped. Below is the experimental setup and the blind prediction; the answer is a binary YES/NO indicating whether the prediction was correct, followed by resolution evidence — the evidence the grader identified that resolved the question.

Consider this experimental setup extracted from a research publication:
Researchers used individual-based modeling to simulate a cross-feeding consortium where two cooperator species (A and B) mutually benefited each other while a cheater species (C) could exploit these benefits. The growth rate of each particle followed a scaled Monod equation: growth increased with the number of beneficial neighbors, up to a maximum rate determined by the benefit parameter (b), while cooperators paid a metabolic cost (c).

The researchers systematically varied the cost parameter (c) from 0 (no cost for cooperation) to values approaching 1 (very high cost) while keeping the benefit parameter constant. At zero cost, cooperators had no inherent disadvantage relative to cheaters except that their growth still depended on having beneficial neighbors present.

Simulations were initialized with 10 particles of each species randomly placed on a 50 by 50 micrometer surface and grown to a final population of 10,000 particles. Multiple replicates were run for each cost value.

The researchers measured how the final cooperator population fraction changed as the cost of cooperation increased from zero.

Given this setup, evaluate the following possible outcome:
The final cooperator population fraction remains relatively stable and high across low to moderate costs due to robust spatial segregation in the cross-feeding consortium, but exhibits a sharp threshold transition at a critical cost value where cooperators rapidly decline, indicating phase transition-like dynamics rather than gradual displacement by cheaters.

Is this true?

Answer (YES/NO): YES